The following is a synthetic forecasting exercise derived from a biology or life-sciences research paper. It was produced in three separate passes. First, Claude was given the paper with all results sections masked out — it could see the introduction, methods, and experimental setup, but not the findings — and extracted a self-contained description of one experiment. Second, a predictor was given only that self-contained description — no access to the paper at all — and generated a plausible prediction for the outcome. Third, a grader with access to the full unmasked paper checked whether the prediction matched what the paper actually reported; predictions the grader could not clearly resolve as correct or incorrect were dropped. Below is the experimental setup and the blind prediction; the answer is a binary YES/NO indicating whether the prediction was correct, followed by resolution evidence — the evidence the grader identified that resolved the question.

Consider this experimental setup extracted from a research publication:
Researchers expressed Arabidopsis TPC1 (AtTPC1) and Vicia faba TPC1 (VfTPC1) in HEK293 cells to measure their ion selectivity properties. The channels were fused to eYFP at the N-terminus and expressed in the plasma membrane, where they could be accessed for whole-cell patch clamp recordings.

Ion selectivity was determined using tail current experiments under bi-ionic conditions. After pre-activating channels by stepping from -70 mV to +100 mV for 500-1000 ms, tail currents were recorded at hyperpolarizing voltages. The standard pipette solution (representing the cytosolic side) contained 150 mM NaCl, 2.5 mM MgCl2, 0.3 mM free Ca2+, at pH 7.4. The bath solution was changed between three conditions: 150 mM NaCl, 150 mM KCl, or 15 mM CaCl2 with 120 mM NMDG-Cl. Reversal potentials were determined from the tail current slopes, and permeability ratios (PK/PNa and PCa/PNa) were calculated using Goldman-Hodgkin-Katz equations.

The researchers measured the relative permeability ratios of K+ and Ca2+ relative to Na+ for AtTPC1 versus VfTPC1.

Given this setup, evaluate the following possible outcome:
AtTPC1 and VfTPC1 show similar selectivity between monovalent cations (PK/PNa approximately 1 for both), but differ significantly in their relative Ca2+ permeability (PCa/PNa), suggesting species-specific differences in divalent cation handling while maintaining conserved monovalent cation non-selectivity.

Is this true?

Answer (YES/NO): NO